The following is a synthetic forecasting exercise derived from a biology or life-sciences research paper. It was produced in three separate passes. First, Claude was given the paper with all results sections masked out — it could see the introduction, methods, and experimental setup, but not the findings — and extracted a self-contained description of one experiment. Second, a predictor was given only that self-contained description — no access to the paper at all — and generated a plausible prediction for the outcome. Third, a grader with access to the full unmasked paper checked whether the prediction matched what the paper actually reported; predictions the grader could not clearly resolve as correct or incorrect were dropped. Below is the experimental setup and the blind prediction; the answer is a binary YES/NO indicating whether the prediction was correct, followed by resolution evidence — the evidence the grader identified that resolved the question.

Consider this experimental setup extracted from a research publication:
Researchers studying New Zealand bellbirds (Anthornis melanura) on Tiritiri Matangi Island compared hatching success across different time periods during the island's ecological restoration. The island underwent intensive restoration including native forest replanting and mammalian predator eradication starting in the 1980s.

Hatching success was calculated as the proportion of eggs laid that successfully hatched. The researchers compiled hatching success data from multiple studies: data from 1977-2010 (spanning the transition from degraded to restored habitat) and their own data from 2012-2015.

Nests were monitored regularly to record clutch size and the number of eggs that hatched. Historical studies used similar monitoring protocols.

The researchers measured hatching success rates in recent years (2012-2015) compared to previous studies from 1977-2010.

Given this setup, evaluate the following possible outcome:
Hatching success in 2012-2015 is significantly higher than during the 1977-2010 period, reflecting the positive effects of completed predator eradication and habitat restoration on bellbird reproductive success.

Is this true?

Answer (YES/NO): NO